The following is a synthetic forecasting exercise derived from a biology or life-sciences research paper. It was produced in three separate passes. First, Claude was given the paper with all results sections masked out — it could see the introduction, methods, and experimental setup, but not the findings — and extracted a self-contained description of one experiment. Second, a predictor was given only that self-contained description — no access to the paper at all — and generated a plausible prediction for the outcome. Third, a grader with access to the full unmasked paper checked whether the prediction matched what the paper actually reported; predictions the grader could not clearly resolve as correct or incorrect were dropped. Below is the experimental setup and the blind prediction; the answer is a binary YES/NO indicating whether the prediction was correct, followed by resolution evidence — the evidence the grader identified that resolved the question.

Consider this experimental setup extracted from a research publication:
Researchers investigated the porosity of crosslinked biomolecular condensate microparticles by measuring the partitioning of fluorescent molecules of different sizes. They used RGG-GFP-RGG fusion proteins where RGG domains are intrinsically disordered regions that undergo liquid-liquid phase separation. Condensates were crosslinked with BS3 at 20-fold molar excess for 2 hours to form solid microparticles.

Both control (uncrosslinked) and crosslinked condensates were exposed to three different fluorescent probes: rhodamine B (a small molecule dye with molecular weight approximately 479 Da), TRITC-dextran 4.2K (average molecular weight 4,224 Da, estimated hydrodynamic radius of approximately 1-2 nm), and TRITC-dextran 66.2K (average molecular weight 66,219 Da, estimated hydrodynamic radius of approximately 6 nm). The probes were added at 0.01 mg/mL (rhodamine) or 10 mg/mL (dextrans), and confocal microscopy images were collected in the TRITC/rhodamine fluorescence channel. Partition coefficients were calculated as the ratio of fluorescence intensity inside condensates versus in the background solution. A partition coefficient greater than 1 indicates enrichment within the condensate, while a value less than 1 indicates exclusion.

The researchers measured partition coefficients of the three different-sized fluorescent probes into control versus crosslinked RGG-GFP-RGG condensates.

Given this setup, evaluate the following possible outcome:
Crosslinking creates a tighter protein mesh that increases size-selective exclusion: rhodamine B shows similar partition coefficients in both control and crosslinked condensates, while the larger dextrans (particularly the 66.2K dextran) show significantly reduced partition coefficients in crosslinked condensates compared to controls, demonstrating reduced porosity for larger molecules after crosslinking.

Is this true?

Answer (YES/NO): NO